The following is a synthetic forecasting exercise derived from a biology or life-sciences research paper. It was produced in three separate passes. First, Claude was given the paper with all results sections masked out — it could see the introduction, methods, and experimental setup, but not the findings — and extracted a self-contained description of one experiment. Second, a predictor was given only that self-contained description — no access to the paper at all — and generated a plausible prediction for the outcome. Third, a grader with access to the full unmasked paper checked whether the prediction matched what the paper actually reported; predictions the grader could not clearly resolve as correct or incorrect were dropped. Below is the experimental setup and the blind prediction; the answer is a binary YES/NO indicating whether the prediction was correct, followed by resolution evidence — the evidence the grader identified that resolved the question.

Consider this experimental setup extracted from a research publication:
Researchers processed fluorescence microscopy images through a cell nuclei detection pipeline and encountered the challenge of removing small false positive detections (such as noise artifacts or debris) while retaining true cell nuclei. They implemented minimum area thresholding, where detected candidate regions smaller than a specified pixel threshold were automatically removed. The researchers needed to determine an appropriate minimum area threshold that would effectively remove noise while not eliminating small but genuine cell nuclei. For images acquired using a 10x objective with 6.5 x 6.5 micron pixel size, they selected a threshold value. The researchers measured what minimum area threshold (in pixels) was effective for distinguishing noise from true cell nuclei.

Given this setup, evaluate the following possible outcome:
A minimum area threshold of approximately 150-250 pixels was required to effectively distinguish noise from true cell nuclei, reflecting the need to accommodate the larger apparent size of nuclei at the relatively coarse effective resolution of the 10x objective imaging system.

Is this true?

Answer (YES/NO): NO